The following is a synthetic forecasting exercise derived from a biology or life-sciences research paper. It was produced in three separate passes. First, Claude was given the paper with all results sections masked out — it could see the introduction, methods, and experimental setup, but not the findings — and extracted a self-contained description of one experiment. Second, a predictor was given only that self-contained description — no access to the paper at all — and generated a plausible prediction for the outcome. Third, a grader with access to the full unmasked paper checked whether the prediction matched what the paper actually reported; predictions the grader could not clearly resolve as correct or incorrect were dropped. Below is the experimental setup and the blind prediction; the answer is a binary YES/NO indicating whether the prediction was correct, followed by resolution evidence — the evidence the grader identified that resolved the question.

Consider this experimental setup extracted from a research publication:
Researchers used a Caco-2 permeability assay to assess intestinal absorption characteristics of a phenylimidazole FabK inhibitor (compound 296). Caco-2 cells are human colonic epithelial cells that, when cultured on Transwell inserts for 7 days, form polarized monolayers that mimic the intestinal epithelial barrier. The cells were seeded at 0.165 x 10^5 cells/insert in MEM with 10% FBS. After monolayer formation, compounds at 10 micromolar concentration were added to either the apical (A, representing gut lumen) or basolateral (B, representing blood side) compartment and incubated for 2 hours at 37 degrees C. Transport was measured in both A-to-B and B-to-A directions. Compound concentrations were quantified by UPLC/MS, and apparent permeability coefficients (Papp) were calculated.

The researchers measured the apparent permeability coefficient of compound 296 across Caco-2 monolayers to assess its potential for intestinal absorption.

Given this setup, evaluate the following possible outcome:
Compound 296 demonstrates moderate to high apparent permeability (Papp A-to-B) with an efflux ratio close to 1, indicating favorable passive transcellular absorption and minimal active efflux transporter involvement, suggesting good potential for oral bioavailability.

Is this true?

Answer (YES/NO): NO